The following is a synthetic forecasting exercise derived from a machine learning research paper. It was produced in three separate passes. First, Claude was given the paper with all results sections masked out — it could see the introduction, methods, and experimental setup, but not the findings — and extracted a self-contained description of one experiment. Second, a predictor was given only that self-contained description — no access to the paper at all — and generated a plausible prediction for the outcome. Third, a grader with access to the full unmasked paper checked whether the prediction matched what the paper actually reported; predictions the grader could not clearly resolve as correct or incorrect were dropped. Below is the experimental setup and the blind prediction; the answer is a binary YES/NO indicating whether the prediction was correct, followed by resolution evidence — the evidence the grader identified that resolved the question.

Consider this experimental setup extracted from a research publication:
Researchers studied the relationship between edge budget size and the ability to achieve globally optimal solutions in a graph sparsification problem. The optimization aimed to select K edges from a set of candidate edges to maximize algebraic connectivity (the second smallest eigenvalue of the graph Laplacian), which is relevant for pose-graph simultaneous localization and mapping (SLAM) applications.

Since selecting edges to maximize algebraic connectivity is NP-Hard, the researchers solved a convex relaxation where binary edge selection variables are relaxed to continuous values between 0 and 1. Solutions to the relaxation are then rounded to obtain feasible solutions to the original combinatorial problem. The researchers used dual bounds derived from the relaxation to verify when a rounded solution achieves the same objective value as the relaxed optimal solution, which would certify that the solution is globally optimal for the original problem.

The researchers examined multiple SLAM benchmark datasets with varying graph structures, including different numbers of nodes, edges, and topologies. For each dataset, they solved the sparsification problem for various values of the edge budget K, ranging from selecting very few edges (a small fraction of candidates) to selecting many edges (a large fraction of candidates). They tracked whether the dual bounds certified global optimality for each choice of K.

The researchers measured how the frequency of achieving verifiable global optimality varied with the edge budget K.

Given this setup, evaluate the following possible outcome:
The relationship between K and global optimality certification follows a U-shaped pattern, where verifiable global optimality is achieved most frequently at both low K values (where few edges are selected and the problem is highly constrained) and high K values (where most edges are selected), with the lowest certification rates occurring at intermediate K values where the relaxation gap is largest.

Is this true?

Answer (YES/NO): NO